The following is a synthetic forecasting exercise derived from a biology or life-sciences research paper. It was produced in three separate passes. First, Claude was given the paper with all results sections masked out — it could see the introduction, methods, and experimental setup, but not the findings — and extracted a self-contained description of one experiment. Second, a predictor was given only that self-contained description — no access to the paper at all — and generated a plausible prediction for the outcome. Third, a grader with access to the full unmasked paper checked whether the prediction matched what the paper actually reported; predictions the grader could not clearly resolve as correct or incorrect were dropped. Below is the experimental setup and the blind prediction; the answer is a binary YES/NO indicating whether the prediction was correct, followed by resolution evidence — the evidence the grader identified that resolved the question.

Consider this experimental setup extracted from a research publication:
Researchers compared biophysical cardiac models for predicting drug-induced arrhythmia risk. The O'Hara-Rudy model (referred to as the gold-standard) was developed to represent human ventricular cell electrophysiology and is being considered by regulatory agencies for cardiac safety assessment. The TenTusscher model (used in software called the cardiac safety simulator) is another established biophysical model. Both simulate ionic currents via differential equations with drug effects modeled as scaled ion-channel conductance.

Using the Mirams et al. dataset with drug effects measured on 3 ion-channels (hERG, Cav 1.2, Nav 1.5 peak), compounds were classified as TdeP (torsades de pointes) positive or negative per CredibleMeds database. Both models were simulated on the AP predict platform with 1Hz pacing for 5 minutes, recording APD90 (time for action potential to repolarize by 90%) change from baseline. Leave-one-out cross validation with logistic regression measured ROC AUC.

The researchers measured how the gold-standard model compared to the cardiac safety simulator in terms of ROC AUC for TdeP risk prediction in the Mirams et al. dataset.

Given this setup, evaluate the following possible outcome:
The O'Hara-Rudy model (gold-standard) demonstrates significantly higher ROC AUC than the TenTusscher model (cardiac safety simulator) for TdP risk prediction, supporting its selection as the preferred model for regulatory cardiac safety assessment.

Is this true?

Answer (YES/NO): NO